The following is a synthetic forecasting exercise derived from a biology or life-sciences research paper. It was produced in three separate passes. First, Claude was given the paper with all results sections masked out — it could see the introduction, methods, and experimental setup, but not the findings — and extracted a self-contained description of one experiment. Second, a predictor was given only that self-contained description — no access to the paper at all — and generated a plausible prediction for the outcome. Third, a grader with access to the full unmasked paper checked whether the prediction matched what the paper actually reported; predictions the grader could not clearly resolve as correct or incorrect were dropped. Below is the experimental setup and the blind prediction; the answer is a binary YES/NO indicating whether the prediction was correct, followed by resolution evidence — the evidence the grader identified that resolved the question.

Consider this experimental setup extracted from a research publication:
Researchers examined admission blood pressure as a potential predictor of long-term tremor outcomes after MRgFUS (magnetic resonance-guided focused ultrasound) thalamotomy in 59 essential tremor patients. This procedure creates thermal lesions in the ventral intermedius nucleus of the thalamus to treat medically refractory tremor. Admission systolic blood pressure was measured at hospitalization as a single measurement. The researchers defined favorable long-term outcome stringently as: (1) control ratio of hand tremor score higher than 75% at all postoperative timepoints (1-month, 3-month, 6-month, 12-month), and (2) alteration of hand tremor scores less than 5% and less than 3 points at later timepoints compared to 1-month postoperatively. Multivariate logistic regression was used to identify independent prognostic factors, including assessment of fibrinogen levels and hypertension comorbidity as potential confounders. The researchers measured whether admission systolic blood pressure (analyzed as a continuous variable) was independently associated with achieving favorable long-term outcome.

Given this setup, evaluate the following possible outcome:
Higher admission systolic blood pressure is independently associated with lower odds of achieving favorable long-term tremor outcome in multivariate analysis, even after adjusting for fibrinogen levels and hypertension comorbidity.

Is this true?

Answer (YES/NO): NO